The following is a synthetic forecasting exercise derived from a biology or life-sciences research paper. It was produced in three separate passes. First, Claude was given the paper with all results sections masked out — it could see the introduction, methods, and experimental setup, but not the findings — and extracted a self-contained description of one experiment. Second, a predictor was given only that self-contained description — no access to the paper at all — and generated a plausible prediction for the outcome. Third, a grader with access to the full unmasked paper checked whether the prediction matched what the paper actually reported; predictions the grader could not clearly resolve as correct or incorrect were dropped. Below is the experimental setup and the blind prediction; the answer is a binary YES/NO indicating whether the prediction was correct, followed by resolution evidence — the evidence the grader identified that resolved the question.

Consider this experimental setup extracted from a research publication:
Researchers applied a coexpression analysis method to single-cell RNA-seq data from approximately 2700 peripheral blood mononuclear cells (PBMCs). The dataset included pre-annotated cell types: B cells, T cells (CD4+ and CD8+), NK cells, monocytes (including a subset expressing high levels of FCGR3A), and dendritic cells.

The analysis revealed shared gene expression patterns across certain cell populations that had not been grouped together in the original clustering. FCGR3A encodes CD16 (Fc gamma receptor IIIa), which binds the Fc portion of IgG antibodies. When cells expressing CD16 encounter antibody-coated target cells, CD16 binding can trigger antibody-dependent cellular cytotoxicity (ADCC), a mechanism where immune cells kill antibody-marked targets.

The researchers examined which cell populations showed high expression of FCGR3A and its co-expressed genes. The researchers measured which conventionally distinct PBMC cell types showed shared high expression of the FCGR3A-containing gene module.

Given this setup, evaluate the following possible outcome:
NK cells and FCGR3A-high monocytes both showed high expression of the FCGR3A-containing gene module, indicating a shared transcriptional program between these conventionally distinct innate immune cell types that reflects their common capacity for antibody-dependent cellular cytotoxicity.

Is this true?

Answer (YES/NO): YES